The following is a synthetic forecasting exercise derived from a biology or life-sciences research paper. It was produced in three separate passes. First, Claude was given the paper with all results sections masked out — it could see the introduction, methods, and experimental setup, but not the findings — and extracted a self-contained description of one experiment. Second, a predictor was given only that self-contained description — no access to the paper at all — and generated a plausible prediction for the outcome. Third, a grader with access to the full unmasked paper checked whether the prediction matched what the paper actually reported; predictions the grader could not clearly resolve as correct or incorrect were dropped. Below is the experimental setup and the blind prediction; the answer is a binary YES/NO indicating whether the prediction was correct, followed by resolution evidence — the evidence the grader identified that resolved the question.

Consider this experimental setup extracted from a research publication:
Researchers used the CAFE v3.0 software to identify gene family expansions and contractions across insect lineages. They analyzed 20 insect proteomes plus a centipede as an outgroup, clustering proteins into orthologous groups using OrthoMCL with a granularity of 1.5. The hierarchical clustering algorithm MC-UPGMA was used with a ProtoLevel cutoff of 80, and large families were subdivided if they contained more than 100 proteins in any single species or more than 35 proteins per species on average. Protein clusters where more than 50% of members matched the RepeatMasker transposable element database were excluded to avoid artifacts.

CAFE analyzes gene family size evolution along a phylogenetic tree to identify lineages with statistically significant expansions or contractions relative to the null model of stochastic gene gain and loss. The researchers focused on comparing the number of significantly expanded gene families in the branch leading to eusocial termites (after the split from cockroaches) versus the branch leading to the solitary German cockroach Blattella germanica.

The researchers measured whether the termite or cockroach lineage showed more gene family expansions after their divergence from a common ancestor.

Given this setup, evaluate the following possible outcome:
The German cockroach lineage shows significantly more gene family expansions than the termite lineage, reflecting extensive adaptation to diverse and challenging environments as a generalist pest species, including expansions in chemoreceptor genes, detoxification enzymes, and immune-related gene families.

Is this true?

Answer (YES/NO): YES